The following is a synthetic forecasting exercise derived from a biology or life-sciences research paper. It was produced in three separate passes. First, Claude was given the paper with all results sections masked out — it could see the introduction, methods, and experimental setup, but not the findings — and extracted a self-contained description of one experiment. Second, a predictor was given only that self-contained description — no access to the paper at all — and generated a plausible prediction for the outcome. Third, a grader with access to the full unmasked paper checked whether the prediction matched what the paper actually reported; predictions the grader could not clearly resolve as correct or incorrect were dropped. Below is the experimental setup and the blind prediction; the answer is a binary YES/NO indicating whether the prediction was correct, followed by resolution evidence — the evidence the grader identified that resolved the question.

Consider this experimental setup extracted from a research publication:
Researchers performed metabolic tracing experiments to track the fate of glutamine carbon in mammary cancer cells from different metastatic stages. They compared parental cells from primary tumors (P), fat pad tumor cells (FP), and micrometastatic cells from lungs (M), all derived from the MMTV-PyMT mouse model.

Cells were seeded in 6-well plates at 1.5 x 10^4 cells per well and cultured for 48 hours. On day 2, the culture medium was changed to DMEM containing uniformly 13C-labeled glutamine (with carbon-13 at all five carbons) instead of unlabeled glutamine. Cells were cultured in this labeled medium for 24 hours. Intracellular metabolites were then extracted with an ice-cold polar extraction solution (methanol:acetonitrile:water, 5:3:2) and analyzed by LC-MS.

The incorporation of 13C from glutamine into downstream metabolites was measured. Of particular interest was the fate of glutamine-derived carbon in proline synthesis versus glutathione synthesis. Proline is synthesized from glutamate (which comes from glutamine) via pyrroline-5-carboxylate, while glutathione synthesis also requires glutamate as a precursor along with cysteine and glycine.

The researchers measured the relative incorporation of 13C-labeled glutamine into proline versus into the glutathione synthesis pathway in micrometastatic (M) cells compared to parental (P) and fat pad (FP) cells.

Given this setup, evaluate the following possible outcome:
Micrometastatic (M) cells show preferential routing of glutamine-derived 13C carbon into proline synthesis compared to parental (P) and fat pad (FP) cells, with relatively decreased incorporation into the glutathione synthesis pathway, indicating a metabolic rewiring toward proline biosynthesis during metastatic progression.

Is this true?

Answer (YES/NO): YES